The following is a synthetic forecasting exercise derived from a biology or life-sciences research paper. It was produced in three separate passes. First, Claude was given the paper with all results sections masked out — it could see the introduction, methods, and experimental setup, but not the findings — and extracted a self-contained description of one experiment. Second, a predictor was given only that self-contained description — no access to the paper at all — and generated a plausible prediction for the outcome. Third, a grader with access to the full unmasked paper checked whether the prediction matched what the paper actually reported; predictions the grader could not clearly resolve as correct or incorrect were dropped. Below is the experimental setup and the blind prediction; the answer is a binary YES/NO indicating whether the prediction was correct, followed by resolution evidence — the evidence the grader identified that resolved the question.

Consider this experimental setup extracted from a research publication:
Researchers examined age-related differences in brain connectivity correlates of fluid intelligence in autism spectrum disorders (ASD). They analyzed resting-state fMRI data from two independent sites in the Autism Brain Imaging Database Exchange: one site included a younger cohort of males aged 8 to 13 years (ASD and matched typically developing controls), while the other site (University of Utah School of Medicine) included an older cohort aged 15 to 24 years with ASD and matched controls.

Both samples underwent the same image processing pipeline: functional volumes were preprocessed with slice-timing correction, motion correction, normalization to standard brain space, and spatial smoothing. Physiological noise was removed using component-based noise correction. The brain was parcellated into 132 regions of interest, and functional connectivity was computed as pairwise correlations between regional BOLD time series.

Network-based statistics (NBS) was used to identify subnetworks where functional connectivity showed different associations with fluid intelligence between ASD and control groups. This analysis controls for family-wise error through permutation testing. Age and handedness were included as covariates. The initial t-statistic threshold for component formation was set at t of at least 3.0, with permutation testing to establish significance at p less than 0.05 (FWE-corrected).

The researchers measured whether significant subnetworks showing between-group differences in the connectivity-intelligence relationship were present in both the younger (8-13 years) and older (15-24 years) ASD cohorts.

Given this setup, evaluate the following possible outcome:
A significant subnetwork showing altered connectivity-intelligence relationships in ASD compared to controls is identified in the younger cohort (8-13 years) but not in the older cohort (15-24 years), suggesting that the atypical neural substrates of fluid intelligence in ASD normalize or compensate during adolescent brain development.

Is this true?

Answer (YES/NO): YES